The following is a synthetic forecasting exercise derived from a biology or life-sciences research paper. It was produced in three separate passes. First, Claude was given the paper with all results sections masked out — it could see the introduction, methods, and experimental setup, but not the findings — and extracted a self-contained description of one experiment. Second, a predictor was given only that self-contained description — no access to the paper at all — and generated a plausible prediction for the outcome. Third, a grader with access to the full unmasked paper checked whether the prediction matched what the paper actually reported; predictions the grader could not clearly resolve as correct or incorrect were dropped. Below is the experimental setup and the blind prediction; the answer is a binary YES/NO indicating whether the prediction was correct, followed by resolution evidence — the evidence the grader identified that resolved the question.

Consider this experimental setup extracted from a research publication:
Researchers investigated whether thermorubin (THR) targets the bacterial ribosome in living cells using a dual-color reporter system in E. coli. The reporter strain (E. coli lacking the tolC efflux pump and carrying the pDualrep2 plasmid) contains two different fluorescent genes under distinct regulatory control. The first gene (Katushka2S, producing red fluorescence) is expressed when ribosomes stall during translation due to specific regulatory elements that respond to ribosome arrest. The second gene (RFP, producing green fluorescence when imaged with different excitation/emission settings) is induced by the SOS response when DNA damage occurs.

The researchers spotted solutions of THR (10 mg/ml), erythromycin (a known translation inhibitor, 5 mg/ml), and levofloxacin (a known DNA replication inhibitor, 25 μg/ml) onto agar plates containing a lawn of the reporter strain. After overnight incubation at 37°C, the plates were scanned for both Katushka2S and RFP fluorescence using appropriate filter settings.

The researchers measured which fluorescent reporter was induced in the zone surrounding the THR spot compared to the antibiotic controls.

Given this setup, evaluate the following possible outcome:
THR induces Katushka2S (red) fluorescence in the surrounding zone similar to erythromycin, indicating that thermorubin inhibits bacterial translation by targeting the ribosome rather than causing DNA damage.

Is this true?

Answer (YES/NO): YES